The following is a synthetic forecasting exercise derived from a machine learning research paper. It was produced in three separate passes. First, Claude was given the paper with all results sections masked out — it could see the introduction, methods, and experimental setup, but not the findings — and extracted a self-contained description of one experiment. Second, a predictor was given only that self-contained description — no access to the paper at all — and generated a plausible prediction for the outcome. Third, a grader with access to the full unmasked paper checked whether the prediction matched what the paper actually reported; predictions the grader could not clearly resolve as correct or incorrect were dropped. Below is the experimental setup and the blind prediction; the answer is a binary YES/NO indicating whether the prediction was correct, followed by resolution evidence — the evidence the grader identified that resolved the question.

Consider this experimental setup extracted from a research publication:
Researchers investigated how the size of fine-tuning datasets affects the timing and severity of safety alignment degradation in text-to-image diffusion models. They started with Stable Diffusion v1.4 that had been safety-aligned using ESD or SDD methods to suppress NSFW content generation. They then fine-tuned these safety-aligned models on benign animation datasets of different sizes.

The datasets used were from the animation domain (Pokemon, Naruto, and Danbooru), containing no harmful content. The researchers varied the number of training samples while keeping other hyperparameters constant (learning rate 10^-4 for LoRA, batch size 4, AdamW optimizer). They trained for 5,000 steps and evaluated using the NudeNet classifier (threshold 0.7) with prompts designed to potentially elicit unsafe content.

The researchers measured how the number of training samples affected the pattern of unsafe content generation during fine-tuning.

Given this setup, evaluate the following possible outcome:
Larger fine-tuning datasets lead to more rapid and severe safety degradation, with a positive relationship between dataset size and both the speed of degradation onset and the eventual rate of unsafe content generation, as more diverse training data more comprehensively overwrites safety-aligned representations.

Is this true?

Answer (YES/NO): NO